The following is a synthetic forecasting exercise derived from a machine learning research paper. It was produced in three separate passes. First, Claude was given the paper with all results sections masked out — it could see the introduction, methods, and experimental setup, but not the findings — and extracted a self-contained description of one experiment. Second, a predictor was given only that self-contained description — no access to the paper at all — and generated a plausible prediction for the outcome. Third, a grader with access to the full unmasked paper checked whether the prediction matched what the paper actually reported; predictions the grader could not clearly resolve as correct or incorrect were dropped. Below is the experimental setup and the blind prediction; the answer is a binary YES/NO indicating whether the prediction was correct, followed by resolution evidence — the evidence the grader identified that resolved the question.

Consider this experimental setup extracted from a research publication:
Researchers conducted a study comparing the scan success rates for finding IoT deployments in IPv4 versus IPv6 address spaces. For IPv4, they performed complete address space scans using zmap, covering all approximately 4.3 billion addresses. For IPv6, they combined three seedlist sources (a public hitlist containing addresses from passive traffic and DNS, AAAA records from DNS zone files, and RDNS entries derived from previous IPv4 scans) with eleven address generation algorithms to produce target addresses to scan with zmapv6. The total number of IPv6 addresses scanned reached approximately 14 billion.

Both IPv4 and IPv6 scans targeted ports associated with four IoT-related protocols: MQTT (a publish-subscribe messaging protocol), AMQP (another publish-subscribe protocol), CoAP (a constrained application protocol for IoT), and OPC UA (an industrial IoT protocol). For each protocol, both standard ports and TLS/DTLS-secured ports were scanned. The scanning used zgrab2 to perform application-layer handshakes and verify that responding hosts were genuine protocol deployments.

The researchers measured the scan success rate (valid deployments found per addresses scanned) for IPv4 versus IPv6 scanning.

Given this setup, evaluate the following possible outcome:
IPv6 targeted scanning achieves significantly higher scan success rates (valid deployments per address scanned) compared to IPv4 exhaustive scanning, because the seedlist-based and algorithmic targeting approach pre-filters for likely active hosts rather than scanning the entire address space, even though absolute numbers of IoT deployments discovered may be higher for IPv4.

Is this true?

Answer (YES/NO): NO